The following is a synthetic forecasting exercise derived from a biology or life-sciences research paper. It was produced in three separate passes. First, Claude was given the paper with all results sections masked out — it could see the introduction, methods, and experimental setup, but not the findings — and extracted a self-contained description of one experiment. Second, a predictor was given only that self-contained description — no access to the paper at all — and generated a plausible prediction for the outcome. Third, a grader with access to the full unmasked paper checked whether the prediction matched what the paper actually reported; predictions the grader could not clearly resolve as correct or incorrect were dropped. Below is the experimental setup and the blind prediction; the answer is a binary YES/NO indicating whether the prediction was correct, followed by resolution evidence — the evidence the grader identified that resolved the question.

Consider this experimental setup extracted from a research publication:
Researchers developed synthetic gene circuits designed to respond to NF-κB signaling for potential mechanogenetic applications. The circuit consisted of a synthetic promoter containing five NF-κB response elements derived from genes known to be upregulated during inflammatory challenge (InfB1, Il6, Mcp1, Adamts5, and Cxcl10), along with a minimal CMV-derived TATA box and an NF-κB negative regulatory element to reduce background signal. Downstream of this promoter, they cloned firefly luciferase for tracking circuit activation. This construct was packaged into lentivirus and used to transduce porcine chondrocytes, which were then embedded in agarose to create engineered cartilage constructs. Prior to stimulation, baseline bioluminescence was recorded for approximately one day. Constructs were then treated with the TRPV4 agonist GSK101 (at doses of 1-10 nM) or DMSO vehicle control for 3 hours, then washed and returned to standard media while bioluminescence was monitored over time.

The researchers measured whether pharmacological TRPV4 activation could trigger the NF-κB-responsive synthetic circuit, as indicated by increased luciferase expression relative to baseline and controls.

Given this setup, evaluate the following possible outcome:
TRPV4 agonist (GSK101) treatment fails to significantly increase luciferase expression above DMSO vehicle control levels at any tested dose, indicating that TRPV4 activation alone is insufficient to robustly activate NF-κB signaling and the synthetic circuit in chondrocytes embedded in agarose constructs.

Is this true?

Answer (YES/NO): NO